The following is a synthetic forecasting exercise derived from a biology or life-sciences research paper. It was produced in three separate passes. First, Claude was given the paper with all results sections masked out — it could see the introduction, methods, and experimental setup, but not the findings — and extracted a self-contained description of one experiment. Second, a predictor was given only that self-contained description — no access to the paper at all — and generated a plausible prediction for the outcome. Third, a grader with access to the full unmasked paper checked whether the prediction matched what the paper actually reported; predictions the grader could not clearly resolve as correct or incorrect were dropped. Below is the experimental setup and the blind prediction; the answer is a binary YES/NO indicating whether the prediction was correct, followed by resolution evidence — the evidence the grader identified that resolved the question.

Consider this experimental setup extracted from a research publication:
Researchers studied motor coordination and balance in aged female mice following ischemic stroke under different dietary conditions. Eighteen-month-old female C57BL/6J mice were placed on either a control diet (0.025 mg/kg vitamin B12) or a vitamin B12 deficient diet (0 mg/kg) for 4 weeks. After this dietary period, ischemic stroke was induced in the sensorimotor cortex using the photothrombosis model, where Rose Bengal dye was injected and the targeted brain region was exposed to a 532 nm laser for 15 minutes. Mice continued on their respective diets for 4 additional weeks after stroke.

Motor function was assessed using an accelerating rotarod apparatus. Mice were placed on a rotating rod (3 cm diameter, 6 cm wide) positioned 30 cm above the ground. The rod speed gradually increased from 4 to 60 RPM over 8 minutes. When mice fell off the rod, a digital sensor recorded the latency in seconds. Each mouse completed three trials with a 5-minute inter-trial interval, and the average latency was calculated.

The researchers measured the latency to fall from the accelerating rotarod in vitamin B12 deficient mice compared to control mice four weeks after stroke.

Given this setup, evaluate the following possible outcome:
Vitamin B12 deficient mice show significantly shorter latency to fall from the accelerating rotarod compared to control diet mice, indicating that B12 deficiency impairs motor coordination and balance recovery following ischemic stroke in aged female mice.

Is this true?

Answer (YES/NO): YES